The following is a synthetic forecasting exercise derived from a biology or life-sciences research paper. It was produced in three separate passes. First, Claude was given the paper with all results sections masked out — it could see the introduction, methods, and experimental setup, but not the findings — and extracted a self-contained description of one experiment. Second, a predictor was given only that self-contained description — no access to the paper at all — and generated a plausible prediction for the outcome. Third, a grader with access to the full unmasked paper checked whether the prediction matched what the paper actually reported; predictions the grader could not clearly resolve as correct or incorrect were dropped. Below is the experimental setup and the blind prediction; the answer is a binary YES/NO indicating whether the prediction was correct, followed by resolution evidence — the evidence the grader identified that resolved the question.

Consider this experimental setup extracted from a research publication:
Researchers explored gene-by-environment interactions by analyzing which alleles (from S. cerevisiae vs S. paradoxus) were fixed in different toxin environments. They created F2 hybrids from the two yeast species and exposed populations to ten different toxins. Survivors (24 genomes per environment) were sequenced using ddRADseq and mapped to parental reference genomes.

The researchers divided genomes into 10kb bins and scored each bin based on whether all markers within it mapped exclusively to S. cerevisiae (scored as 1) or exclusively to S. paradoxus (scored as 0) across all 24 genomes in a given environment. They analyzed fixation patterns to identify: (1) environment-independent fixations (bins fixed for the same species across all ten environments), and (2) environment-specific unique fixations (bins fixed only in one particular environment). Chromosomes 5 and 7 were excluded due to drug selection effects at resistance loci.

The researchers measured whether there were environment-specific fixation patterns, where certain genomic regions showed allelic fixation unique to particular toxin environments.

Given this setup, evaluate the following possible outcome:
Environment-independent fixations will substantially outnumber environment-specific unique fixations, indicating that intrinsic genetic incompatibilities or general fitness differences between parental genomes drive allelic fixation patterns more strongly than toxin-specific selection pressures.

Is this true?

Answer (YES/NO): NO